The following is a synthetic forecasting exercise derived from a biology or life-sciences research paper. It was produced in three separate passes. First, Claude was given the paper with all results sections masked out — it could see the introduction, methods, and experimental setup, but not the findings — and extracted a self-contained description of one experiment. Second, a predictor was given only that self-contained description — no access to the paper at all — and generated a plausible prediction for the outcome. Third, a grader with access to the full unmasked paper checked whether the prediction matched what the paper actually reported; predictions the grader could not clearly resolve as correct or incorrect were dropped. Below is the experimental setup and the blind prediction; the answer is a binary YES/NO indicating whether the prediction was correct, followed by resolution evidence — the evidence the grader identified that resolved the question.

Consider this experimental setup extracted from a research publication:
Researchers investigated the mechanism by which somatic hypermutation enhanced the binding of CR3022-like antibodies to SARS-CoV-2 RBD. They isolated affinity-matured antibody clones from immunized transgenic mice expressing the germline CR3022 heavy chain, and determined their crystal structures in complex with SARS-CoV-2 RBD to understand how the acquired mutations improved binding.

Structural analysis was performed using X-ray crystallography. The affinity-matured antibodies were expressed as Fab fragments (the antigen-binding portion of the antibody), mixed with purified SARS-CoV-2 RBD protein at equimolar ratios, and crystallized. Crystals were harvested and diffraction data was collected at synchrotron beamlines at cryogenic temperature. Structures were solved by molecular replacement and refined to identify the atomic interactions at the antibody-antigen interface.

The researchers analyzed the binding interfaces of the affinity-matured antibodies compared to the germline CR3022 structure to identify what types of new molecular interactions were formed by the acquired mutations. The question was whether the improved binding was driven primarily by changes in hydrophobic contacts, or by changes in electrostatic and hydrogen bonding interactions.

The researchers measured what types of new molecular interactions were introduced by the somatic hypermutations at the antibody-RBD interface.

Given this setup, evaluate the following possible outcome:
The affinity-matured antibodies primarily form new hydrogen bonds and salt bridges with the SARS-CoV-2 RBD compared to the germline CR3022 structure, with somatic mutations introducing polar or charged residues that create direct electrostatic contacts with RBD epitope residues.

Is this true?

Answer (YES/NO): YES